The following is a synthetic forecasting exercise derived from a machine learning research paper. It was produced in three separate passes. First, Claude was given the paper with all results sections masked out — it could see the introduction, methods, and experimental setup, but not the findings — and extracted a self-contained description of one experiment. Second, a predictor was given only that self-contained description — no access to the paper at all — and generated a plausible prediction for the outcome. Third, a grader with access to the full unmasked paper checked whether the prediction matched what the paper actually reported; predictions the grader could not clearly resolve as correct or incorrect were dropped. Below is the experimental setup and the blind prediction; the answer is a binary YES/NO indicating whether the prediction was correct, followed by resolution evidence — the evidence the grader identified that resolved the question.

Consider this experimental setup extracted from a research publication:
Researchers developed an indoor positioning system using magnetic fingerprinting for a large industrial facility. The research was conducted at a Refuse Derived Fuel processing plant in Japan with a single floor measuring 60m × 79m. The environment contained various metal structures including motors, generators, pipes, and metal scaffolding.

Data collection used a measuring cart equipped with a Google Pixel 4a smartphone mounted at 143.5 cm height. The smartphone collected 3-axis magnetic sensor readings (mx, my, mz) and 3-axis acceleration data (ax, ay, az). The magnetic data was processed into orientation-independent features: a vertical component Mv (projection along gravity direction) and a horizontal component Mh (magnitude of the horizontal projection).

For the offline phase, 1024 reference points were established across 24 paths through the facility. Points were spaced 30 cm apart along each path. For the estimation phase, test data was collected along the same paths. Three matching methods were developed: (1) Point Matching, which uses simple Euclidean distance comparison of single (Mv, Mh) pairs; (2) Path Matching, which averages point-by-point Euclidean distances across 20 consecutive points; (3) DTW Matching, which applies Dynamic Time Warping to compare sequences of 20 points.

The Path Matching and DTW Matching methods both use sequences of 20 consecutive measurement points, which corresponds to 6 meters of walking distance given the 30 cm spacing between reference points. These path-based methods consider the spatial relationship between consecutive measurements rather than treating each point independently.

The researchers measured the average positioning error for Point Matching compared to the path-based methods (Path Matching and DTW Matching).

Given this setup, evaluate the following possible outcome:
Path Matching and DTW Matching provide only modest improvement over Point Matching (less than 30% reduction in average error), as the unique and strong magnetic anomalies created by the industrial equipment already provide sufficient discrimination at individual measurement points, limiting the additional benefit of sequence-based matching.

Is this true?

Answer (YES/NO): NO